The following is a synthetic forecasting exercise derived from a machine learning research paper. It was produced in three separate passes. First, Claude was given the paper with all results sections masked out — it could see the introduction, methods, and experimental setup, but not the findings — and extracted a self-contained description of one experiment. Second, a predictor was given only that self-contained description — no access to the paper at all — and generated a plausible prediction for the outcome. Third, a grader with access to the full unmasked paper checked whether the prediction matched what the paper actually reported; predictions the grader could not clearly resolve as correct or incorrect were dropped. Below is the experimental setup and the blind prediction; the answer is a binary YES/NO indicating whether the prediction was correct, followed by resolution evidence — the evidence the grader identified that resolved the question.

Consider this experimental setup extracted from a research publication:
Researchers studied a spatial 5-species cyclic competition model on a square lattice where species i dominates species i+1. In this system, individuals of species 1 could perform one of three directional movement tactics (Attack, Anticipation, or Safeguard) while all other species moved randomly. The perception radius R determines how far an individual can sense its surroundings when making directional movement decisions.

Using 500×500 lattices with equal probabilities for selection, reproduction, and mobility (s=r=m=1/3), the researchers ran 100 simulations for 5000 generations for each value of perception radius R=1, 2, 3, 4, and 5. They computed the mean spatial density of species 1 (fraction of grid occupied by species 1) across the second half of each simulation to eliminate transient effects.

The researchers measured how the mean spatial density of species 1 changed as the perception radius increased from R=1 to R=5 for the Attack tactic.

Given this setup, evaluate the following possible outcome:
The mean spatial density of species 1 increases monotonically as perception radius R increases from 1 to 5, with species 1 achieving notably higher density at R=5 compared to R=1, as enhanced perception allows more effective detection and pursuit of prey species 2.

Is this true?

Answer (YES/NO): NO